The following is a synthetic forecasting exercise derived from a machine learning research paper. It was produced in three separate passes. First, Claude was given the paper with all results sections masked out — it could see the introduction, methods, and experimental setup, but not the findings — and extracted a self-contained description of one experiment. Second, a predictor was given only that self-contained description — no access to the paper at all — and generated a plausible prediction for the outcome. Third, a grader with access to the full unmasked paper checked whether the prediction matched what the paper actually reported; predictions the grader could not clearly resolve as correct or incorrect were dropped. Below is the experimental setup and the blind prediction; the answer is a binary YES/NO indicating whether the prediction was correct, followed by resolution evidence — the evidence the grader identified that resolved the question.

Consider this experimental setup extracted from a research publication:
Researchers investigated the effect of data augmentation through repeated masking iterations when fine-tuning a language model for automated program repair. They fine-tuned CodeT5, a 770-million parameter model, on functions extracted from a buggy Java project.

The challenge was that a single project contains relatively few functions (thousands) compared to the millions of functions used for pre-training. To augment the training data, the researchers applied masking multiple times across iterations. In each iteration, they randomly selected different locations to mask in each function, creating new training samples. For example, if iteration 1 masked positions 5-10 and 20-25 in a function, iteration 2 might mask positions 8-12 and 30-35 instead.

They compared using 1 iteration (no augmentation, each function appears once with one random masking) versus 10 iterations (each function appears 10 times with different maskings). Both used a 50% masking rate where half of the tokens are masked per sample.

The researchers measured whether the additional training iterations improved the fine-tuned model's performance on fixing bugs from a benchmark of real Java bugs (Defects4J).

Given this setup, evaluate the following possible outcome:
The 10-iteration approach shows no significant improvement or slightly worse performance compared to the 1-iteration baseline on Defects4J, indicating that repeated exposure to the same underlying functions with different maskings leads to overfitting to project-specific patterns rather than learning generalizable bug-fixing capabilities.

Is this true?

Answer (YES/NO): NO